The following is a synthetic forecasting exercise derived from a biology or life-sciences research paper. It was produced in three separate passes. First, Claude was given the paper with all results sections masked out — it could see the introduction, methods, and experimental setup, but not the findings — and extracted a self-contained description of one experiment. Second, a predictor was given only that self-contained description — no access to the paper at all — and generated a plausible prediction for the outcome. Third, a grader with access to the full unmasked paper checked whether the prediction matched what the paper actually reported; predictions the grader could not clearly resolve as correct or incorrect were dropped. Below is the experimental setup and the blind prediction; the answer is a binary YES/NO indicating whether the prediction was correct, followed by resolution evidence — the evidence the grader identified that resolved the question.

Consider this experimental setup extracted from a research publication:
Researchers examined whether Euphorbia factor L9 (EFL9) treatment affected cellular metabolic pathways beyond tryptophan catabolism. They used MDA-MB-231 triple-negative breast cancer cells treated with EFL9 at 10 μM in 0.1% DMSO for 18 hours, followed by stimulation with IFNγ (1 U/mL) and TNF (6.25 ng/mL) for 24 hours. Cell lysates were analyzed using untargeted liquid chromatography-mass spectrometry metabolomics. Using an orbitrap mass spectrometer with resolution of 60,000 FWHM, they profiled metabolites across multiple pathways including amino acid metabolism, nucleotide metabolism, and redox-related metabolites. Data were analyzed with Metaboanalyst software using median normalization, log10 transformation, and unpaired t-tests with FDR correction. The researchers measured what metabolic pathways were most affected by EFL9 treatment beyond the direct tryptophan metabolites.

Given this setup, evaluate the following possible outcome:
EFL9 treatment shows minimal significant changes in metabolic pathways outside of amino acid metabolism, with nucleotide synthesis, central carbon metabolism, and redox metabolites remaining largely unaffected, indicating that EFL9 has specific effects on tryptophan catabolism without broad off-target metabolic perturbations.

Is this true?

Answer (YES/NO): NO